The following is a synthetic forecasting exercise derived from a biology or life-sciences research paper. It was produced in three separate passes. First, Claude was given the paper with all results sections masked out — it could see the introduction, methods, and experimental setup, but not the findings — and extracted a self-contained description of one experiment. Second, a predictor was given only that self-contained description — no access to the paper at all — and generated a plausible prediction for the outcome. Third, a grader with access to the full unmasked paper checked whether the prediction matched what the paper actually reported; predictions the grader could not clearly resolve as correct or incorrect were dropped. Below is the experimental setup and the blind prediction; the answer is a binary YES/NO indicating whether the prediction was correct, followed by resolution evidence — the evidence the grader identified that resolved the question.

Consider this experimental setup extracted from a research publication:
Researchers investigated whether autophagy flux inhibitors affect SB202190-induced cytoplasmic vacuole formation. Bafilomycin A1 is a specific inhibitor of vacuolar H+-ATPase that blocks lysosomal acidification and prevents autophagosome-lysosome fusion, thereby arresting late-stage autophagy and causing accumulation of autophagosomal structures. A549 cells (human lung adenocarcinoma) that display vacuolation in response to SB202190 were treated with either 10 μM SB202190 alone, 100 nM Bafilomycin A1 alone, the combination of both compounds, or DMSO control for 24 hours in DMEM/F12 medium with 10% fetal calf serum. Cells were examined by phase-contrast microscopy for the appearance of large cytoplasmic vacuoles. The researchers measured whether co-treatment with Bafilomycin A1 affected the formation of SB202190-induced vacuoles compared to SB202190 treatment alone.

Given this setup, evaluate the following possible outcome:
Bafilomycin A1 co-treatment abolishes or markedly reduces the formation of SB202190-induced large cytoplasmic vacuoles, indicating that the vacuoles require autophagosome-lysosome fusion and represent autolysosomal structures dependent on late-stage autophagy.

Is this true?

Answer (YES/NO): NO